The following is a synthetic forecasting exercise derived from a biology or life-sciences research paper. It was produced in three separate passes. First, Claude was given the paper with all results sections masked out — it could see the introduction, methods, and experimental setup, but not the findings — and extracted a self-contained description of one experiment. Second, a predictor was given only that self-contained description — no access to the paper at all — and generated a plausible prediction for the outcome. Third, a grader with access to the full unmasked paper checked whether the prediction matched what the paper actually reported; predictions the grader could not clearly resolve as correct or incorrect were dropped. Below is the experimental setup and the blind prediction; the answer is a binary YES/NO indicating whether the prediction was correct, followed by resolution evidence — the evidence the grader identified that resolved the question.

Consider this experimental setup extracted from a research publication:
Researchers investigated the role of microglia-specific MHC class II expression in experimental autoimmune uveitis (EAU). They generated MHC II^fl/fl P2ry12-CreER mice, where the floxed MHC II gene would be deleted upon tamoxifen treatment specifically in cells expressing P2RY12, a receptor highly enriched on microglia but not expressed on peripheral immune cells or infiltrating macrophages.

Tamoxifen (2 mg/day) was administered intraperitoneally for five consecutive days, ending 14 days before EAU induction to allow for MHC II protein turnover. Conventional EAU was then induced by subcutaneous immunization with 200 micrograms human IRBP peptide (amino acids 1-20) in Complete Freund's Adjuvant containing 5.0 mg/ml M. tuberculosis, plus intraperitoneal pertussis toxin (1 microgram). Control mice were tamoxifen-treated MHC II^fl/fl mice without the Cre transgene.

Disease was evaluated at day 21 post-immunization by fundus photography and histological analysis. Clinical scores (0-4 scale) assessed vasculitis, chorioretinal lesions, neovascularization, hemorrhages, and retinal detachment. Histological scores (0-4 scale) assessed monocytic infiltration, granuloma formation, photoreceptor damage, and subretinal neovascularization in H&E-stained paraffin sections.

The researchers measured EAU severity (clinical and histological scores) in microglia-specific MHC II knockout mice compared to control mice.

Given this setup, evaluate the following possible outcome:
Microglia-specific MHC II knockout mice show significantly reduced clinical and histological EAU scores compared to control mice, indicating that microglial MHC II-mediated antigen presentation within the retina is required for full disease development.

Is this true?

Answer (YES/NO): YES